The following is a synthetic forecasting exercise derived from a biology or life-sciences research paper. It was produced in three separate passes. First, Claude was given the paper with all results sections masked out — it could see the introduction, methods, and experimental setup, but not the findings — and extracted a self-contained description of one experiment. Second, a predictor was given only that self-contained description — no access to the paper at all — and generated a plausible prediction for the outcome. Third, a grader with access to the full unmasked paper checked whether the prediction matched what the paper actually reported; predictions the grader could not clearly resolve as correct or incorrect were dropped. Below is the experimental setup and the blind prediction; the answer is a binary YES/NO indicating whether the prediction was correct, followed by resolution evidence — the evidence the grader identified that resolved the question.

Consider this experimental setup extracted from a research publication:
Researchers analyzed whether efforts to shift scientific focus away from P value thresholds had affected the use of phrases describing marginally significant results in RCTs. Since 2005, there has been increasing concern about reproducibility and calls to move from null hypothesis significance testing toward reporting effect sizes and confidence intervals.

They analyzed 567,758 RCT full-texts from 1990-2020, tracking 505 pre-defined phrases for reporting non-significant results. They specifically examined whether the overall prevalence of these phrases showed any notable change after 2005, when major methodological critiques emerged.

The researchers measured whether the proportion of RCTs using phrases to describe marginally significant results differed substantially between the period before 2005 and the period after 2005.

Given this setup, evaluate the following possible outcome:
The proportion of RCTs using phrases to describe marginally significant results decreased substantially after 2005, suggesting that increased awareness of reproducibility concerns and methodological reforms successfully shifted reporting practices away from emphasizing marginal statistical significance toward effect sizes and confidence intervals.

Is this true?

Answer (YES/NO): NO